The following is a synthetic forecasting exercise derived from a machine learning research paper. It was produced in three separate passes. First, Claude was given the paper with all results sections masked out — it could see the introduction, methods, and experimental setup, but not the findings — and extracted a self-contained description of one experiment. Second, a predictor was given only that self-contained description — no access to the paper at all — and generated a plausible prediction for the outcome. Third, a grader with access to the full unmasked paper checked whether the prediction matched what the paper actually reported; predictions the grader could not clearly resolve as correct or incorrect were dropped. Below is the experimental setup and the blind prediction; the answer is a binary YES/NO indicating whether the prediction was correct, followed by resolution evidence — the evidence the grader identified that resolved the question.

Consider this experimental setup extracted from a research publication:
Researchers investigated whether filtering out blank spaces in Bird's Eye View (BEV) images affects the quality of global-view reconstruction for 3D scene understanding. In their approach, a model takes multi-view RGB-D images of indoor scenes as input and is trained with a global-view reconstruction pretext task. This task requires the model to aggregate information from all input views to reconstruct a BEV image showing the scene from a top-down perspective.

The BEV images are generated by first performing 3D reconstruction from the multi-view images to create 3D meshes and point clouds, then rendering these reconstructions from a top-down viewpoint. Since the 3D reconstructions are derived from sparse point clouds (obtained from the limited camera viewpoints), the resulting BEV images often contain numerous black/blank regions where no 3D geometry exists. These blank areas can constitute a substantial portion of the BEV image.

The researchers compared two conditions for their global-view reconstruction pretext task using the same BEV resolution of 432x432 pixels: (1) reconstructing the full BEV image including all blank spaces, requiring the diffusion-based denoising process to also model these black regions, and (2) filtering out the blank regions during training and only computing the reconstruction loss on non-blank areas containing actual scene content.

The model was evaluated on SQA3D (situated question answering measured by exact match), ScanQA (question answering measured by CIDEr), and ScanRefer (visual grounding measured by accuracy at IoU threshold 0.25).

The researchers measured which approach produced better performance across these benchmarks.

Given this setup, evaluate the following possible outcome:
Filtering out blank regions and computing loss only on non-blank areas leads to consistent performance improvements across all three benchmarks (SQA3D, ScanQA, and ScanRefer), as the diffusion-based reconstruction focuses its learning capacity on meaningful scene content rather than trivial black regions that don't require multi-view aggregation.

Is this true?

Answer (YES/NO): YES